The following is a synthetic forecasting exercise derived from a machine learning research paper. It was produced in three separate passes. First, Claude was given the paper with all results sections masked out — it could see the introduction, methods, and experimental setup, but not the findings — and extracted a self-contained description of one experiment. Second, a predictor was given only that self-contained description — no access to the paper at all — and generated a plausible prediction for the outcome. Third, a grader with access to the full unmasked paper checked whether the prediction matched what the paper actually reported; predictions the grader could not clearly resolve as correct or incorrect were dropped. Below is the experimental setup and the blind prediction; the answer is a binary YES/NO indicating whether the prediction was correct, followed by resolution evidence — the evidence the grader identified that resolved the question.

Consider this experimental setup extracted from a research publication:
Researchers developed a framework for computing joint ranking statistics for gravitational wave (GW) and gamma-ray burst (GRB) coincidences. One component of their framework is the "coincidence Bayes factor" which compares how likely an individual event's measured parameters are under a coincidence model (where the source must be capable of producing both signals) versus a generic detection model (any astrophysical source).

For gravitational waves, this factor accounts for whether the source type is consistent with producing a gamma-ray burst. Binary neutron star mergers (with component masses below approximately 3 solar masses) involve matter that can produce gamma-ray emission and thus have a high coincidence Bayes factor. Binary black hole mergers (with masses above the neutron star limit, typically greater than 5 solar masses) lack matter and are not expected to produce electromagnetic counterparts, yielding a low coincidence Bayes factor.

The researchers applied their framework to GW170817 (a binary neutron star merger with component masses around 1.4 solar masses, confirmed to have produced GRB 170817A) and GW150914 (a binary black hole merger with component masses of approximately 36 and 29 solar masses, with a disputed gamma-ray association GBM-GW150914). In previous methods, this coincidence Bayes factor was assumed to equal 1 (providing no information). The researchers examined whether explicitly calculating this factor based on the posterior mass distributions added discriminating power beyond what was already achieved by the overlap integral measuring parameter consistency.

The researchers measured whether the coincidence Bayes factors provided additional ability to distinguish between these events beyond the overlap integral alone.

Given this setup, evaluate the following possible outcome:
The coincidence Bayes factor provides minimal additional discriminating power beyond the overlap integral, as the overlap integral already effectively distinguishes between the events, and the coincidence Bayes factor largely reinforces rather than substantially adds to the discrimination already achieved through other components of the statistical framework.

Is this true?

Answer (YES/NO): NO